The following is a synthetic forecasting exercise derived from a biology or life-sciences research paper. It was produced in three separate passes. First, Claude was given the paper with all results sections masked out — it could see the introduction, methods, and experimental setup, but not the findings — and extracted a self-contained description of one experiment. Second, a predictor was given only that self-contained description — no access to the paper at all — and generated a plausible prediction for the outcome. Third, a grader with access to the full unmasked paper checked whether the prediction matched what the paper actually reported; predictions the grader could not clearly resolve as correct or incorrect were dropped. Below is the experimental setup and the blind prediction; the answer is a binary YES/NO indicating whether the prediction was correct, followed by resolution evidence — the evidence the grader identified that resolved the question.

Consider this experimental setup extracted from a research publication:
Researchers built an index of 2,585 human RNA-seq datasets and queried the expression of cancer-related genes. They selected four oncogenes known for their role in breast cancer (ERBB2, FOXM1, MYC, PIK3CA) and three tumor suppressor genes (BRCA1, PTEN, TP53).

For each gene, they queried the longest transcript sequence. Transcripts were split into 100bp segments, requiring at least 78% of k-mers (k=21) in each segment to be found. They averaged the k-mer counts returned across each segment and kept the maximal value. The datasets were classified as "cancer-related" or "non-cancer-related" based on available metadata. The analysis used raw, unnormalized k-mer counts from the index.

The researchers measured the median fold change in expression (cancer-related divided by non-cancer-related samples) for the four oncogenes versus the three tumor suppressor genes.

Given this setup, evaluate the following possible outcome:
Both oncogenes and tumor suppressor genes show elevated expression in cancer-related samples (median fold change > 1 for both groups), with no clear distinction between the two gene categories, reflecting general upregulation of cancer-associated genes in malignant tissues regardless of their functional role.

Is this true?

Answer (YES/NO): NO